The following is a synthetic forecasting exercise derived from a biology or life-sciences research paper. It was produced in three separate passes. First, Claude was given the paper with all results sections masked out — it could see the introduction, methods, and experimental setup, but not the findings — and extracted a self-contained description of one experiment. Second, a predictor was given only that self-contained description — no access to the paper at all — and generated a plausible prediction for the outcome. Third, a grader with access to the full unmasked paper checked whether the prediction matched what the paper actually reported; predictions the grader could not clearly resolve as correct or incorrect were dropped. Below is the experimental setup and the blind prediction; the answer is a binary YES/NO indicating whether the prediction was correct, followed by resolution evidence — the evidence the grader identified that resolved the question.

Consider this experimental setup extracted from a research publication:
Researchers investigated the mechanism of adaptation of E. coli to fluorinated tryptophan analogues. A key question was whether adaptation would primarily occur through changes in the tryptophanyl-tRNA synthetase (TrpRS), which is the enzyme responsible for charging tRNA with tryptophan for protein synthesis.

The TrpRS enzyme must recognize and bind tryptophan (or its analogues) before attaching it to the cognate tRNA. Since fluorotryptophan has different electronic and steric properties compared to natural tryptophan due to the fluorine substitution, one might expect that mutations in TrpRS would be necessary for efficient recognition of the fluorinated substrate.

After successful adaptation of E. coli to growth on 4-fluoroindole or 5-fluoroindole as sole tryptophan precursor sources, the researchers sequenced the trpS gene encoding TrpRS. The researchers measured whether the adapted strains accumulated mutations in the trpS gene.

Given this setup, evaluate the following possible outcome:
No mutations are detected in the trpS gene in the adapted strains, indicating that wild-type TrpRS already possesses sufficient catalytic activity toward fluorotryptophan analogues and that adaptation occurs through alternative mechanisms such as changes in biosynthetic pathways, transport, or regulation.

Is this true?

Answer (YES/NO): NO